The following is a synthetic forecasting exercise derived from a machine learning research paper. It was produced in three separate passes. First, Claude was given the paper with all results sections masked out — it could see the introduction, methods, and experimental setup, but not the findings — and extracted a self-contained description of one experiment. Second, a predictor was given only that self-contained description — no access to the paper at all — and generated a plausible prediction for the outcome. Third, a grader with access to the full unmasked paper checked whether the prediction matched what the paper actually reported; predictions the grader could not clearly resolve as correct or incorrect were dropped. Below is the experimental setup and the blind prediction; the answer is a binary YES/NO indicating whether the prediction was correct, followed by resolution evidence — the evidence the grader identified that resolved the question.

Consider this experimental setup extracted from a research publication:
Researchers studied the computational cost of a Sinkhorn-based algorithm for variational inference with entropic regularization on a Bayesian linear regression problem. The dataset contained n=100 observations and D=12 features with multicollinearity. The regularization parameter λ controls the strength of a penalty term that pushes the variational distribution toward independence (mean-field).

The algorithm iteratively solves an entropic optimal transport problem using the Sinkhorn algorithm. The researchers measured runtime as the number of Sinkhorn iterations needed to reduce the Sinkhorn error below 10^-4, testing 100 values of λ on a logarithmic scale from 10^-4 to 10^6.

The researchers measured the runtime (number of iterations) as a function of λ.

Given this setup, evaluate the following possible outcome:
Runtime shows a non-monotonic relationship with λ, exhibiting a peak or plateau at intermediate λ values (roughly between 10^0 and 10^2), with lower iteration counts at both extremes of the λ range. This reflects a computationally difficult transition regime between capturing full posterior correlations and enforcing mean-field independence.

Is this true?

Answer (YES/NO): NO